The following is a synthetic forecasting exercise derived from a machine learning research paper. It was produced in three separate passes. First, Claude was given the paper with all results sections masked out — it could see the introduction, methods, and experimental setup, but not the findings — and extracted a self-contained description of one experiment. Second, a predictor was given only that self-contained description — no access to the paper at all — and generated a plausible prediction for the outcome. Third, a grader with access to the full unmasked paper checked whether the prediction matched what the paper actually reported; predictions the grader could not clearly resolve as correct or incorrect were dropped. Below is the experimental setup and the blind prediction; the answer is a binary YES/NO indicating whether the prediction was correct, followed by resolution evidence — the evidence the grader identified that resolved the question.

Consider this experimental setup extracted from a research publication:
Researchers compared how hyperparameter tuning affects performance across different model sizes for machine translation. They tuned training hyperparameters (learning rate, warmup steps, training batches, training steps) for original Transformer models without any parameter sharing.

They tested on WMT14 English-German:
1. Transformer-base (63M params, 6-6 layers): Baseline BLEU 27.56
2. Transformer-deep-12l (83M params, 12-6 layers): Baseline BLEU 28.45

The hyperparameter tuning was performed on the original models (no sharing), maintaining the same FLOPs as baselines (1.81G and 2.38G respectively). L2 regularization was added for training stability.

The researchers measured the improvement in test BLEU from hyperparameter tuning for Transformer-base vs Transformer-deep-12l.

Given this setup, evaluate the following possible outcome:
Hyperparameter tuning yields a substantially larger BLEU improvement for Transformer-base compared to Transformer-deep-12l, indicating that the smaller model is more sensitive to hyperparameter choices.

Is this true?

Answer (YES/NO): NO